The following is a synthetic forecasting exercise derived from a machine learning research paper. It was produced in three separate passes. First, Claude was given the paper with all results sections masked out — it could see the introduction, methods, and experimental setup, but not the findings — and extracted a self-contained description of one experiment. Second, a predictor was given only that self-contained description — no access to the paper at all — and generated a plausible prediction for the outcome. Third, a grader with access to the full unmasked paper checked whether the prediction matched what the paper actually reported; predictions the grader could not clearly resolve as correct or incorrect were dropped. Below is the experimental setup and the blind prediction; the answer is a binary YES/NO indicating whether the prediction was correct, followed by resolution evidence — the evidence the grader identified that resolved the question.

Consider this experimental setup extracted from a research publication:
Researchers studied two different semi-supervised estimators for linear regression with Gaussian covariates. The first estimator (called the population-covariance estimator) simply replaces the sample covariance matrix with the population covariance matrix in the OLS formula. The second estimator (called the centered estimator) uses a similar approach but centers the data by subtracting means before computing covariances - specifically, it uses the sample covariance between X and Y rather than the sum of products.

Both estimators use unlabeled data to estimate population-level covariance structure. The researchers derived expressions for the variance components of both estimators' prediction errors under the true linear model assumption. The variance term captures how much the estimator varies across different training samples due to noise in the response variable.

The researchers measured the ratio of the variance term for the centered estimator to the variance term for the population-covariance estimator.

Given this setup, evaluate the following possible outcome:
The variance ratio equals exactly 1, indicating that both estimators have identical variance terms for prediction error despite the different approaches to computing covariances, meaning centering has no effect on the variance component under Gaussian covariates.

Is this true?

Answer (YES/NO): NO